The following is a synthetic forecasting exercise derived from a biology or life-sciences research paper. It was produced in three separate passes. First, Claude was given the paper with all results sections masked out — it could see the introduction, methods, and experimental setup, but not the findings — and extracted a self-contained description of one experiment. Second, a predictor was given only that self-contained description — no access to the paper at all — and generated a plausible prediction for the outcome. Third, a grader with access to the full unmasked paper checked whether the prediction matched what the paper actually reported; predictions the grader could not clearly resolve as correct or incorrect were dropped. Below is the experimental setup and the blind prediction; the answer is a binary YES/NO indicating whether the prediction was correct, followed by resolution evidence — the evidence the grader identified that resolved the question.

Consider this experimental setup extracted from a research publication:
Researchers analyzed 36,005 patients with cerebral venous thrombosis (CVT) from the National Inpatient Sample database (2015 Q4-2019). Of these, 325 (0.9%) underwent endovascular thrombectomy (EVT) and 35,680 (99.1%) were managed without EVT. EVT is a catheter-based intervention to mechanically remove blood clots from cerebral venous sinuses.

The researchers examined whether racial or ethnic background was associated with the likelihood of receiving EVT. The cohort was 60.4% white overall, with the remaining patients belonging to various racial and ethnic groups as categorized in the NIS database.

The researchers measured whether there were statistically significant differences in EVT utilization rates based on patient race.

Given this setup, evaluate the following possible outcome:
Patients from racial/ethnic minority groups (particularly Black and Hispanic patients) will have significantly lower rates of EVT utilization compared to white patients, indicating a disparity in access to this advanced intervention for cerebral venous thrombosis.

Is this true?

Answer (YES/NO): NO